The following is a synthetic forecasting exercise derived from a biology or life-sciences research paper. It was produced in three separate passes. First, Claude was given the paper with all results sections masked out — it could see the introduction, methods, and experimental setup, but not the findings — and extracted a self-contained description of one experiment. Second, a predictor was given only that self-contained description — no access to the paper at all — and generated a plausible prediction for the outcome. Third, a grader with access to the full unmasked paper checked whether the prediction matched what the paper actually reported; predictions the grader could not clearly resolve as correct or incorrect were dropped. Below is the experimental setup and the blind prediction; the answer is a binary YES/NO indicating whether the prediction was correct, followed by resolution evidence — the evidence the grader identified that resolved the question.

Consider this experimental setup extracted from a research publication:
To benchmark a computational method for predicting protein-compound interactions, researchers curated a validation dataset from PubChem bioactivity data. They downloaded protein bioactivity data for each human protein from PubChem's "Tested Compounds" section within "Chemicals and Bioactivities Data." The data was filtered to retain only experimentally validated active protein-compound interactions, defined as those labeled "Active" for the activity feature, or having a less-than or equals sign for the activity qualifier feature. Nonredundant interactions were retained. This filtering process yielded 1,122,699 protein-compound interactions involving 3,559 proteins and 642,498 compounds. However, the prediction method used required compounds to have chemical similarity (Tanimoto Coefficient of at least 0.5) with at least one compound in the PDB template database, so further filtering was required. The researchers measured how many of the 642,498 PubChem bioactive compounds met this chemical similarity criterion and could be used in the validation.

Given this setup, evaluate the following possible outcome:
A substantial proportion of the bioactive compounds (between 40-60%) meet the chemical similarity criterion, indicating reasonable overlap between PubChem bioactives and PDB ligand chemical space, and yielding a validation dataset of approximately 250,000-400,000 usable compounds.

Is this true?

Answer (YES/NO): NO